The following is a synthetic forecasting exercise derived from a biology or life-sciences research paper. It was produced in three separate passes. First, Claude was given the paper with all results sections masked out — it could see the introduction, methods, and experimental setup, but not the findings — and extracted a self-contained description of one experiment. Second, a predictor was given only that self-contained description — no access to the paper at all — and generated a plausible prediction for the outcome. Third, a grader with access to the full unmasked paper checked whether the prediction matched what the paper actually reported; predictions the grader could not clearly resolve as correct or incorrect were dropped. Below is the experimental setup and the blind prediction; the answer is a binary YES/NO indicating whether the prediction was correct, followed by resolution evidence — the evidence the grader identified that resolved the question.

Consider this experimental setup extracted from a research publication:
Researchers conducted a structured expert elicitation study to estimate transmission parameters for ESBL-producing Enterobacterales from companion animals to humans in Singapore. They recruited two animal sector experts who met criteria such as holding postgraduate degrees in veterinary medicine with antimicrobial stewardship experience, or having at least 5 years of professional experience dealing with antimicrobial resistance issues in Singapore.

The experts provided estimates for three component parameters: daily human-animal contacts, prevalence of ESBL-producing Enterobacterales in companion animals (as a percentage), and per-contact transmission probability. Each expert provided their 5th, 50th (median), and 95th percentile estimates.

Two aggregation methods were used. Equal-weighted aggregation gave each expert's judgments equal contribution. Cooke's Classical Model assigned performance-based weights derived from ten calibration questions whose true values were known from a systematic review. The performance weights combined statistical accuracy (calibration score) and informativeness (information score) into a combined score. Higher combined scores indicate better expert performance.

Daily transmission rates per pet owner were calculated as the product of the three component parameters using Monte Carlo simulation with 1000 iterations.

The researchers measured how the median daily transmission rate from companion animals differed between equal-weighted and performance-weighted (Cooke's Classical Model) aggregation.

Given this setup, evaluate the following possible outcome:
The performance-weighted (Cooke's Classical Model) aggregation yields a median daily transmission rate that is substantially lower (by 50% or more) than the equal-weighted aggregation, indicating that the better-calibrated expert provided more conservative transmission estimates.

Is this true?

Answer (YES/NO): YES